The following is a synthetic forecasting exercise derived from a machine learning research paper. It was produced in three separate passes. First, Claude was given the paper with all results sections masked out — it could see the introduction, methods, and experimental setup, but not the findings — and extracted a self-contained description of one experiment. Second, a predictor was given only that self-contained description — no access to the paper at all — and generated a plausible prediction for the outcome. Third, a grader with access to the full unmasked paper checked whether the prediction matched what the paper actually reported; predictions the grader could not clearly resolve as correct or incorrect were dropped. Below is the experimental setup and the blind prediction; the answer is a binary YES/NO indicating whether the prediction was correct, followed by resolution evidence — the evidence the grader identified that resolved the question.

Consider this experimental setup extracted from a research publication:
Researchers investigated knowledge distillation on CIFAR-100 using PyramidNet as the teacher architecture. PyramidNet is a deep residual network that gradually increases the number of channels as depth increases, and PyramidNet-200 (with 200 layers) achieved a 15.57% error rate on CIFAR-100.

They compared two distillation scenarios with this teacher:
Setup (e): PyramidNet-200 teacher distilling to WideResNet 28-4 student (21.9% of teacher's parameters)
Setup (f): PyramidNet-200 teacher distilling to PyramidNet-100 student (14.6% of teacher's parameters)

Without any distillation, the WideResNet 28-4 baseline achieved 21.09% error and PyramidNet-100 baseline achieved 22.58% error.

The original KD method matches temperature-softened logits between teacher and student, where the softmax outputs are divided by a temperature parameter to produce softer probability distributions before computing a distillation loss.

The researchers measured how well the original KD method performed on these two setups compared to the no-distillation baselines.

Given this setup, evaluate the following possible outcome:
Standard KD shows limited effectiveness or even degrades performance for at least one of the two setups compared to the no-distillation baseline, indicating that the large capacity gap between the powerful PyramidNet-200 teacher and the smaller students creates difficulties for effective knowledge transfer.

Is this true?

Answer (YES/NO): NO